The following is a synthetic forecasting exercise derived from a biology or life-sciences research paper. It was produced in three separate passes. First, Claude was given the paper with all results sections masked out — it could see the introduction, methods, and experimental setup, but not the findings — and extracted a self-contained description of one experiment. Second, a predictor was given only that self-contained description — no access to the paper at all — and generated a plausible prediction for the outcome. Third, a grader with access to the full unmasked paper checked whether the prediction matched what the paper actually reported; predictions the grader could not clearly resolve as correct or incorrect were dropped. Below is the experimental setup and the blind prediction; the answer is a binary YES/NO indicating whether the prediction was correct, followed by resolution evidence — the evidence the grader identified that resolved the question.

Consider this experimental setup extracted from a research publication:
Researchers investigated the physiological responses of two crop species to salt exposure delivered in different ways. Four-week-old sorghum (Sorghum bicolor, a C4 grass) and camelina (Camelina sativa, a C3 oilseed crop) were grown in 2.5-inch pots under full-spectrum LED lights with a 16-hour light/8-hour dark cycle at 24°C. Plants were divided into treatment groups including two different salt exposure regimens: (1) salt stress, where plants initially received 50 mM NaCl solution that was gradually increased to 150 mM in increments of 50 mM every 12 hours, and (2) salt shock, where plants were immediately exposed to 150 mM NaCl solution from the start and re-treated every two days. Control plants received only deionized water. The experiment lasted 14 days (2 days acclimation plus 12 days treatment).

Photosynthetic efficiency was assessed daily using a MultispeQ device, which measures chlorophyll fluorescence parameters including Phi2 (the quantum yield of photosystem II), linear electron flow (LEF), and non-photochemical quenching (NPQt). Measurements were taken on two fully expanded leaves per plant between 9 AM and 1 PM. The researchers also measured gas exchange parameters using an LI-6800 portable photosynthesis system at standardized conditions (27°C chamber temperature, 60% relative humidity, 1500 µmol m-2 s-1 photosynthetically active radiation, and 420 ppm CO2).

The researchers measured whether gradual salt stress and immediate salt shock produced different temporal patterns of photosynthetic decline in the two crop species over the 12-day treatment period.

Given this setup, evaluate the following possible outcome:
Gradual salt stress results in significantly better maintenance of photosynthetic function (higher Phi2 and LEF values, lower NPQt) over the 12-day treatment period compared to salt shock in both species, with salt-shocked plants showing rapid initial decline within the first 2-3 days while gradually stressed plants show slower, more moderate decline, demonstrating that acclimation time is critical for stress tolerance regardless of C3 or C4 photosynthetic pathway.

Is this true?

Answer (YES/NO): NO